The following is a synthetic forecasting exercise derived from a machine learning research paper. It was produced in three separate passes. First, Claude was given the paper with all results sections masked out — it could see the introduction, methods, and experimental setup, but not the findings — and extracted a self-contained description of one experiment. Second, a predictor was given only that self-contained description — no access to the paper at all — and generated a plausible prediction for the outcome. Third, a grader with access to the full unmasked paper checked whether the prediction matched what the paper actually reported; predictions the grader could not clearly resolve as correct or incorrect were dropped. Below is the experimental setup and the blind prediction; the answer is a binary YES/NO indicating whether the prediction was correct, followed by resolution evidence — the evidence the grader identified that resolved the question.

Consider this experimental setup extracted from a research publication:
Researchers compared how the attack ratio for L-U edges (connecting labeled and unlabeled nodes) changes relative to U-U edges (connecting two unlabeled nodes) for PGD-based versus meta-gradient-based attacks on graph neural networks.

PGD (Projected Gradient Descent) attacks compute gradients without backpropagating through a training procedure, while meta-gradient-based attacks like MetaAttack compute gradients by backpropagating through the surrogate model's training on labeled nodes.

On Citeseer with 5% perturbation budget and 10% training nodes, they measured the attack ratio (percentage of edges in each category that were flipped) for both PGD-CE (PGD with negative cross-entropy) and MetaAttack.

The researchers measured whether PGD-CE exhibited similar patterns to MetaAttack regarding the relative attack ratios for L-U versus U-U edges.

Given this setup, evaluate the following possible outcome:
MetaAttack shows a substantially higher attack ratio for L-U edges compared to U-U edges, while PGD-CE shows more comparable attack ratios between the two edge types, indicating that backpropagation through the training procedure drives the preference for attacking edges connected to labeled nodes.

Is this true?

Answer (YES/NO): YES